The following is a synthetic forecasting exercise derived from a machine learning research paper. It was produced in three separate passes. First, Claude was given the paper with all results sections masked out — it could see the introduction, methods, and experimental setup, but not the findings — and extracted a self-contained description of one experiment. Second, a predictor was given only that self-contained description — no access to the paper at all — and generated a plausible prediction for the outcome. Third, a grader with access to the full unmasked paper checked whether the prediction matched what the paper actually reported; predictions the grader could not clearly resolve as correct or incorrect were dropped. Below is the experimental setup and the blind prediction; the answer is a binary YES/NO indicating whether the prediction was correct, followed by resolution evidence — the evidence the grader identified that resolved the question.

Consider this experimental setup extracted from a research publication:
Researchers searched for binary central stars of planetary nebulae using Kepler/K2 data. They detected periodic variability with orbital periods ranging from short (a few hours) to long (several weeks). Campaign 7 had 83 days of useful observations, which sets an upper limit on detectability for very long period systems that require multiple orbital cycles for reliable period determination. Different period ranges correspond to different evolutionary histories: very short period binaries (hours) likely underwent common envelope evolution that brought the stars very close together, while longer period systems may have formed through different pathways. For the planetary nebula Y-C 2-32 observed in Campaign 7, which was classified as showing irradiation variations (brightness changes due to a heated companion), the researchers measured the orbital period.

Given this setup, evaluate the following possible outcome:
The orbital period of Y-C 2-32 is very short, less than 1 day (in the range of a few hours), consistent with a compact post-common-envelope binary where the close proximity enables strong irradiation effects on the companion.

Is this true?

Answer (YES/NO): NO